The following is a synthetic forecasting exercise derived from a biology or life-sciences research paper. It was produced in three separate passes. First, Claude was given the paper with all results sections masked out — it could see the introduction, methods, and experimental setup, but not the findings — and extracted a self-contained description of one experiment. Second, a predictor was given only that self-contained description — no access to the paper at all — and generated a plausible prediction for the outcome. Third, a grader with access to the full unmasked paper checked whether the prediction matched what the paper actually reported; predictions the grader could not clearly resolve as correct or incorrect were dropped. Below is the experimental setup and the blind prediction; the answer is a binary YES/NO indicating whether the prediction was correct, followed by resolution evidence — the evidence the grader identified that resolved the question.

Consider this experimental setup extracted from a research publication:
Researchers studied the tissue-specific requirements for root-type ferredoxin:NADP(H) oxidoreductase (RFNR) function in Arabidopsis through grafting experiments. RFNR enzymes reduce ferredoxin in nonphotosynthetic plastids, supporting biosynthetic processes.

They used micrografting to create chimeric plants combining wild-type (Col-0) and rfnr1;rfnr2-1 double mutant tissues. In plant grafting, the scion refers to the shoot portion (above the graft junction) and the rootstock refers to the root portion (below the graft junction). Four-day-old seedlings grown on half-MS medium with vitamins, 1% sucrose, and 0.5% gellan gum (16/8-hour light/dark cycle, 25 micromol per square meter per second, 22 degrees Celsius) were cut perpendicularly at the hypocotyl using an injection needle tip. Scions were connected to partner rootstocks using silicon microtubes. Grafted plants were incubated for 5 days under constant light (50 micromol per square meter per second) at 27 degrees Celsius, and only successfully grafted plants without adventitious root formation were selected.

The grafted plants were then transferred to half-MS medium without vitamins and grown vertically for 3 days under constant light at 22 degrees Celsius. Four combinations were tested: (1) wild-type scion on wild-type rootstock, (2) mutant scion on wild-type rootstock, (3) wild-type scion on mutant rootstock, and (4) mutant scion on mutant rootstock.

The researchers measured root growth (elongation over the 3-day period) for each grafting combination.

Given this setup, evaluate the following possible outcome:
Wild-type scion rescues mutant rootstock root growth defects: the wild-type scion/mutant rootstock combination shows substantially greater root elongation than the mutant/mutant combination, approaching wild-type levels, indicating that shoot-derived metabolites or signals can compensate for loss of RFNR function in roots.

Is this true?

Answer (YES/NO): NO